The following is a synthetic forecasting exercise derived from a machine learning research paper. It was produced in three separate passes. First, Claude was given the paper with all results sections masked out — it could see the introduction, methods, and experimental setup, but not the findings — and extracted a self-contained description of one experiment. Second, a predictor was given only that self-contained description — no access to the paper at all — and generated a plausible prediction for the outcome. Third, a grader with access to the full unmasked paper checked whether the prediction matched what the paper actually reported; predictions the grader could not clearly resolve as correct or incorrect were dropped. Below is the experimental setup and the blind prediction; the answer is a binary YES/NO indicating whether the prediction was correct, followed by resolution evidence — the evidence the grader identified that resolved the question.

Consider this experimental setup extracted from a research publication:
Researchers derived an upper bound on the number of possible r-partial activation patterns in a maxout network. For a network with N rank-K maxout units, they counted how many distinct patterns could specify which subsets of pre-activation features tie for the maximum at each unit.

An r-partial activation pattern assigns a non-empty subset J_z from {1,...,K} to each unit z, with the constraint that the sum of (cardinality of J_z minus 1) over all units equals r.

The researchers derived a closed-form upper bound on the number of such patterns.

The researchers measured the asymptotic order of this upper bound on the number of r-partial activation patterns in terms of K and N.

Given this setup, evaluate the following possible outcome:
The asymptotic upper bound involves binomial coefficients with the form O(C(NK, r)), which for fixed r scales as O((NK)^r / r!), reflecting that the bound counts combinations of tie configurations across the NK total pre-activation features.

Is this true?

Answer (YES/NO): NO